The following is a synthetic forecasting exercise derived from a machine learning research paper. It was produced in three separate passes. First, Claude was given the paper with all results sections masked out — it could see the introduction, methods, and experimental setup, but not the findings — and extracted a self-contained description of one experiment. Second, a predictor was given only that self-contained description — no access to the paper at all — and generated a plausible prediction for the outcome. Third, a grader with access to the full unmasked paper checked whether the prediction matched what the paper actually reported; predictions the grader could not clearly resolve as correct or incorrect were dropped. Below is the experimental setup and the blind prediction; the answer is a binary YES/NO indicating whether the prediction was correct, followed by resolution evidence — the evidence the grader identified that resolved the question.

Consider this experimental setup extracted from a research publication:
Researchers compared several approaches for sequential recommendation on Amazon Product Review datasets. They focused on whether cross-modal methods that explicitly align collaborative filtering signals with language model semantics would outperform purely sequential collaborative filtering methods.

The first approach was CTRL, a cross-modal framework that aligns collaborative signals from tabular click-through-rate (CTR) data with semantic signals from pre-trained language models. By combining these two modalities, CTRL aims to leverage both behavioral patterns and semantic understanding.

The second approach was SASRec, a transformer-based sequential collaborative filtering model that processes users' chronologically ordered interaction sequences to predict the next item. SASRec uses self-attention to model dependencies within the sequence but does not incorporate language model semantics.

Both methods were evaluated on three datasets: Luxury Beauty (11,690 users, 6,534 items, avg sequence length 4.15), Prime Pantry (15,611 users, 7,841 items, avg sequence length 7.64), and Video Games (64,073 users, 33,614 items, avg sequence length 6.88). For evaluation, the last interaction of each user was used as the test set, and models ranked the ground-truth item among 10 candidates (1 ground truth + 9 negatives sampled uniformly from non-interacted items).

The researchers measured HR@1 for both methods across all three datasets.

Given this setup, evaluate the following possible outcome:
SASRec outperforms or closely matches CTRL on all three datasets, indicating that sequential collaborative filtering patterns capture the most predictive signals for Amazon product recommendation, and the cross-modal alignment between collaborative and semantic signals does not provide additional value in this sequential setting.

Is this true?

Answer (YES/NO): YES